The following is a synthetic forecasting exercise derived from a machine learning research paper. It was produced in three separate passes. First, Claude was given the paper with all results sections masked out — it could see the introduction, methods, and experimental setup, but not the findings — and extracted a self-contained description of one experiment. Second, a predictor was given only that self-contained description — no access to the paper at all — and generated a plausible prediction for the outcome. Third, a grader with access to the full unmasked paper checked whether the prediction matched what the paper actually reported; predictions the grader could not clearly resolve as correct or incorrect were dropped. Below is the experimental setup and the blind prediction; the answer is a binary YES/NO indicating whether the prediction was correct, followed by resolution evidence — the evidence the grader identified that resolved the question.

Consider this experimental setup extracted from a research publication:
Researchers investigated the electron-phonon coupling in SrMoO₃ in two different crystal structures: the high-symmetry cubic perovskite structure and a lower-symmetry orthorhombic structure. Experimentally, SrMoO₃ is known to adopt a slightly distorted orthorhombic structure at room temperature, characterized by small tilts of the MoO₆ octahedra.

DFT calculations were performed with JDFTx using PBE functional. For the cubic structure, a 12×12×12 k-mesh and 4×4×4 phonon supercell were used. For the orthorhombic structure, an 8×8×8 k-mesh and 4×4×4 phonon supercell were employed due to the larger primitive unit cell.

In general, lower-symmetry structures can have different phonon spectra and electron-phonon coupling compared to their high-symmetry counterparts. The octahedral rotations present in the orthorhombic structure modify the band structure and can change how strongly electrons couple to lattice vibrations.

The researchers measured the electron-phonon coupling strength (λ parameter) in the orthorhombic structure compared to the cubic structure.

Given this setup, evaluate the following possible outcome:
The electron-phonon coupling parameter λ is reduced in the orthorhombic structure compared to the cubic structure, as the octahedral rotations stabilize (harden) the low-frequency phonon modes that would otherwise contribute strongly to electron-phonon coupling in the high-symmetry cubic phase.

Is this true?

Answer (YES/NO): NO